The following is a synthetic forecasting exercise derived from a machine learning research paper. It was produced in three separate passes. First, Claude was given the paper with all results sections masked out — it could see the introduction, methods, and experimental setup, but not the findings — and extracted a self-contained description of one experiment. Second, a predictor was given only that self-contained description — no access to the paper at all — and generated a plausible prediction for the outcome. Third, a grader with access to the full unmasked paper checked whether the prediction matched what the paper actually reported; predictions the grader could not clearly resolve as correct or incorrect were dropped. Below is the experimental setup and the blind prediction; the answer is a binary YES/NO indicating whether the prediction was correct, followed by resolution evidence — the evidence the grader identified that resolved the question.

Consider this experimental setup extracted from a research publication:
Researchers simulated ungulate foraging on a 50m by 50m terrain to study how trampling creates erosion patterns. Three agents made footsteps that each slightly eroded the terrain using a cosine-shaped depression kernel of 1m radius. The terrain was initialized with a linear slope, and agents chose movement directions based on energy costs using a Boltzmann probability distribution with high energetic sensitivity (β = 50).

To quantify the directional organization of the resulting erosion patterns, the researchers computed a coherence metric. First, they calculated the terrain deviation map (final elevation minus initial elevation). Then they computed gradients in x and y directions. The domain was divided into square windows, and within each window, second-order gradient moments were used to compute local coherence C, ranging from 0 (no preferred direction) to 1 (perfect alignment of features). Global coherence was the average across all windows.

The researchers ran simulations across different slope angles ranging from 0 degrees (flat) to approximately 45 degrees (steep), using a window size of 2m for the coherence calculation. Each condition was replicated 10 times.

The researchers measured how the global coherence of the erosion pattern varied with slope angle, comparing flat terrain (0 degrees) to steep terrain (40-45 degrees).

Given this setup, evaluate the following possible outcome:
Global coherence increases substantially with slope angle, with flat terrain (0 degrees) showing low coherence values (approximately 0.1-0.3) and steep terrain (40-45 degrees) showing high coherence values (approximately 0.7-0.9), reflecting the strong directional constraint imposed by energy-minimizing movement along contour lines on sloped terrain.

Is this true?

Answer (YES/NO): NO